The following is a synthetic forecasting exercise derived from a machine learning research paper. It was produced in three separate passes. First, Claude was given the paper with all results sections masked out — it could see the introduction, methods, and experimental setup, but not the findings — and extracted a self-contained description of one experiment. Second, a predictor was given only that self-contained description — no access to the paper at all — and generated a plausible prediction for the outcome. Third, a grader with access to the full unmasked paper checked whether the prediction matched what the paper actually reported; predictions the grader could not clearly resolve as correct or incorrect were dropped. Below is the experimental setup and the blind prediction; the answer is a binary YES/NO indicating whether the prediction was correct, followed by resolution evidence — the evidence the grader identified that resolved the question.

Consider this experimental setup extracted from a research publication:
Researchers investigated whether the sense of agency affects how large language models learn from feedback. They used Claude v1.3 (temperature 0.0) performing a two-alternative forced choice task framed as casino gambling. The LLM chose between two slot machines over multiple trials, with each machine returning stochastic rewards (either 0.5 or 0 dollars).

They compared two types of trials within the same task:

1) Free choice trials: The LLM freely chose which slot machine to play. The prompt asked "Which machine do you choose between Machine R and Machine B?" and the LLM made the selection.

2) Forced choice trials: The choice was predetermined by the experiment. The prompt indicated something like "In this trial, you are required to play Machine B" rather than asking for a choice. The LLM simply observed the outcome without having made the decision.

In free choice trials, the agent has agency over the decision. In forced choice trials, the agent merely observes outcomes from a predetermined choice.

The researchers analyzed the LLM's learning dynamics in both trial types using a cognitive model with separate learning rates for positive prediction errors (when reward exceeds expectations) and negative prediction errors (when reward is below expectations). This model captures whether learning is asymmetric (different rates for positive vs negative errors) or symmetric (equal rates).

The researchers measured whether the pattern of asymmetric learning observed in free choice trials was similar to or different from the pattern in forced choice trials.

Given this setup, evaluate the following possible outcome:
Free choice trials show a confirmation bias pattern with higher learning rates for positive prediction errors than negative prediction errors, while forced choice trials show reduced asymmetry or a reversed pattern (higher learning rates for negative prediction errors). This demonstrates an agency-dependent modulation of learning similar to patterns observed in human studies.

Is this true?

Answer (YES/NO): NO